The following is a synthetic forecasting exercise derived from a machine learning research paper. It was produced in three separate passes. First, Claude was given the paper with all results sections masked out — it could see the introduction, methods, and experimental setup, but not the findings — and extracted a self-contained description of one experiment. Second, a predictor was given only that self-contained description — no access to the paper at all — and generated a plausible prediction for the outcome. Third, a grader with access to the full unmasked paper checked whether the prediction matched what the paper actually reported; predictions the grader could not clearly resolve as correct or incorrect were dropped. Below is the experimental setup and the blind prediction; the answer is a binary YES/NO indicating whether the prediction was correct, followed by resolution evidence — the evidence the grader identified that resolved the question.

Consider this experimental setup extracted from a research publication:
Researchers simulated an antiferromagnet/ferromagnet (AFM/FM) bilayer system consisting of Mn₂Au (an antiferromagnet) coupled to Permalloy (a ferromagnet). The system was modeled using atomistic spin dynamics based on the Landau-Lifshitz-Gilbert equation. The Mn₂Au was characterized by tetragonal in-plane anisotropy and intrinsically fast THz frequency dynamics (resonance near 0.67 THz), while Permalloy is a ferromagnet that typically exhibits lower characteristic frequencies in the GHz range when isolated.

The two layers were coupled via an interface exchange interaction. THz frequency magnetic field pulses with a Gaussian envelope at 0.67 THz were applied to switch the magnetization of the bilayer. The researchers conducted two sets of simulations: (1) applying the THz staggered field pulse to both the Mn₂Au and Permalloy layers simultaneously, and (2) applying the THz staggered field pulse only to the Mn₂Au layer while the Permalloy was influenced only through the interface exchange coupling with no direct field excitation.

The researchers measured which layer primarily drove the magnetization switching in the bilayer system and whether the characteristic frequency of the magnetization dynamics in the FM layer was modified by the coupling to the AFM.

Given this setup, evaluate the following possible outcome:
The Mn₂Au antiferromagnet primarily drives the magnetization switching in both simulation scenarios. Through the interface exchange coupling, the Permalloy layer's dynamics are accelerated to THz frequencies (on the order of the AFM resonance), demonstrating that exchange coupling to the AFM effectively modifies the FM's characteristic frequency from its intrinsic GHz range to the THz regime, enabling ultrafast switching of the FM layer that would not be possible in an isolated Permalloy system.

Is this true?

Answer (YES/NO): YES